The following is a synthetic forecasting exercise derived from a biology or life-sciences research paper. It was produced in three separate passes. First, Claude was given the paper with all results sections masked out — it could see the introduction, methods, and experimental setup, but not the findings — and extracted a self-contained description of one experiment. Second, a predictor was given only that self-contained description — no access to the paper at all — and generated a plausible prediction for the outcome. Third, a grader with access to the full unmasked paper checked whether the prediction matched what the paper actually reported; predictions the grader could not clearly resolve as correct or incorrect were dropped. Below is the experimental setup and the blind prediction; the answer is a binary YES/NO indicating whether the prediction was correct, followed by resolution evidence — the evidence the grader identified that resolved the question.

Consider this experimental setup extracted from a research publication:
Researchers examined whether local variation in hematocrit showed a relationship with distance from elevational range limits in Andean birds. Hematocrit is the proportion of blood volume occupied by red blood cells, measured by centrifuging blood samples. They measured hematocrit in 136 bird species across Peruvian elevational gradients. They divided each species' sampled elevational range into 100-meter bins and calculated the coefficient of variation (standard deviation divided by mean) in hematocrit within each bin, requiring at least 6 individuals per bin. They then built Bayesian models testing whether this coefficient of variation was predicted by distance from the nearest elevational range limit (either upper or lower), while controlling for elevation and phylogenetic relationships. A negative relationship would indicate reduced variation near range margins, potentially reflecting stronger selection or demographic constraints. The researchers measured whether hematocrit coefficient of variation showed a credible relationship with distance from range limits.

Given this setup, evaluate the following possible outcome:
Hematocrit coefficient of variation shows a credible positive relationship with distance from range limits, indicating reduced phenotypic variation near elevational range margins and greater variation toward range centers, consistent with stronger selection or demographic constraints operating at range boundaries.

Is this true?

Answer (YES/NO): YES